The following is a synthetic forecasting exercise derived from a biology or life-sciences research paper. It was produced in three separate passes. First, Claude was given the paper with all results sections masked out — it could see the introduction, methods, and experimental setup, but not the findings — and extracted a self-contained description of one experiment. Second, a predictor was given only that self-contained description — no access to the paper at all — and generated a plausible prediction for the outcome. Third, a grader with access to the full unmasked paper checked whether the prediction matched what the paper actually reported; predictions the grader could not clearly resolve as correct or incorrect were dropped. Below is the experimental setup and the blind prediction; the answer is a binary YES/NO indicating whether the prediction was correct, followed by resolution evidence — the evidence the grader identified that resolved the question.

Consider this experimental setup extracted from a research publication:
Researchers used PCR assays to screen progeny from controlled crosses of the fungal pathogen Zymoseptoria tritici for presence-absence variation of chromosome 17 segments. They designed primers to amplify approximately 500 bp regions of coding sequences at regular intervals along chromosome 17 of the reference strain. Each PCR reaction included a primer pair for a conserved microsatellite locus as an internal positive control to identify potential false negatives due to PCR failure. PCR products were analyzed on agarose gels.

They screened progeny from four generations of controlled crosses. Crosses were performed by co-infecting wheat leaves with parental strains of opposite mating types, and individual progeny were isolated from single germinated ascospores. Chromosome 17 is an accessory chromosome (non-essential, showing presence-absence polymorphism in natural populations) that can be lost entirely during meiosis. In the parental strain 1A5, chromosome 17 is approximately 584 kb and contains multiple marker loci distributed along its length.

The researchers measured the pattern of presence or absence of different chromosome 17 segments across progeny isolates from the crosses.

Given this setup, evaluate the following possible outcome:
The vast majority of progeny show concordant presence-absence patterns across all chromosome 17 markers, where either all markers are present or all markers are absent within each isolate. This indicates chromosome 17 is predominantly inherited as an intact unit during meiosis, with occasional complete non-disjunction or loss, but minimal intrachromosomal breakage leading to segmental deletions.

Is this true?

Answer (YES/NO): YES